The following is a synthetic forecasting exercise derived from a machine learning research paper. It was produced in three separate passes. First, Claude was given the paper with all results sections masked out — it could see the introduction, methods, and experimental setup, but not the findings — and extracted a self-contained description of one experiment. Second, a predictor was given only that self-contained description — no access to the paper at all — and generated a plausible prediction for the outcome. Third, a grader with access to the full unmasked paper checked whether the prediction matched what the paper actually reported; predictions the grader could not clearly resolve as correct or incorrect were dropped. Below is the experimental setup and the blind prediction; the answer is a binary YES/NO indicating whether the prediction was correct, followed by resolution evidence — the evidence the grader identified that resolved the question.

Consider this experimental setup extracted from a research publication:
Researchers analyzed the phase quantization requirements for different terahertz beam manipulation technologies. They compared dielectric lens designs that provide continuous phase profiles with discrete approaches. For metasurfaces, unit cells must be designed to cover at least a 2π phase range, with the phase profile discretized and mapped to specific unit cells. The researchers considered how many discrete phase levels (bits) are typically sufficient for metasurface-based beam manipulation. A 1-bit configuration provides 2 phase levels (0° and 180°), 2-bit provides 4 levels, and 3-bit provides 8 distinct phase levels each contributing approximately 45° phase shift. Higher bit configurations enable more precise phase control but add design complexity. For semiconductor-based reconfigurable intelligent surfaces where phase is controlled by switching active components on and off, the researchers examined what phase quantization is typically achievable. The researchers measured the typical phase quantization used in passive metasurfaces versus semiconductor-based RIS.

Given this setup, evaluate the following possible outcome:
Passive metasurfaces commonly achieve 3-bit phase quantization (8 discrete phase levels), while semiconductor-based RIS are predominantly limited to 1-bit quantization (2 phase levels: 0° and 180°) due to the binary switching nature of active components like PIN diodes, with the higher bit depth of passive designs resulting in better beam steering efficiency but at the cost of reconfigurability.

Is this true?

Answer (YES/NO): YES